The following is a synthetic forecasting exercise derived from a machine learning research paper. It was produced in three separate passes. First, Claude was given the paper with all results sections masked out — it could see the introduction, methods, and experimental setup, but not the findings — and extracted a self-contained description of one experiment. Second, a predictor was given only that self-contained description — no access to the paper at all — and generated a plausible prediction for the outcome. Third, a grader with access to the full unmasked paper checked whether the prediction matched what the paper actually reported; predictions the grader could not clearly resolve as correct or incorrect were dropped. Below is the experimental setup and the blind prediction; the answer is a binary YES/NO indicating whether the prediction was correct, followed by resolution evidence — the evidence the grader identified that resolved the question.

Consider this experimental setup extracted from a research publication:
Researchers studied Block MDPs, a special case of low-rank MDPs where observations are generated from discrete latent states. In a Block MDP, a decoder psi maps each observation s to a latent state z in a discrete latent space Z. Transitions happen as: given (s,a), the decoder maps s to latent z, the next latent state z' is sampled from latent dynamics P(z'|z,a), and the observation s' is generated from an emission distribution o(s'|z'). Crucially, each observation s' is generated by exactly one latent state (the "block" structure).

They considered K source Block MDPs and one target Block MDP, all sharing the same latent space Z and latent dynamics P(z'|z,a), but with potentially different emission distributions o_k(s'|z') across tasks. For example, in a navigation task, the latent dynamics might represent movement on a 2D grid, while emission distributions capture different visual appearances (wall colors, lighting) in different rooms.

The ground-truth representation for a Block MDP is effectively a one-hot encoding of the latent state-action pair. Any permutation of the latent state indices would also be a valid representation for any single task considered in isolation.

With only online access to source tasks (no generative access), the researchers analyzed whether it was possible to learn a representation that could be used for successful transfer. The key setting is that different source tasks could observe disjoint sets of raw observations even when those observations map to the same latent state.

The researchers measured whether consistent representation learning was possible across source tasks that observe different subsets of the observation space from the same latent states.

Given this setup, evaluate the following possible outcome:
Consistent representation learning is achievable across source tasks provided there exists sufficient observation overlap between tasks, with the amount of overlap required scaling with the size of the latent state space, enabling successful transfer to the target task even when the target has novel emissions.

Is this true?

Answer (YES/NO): NO